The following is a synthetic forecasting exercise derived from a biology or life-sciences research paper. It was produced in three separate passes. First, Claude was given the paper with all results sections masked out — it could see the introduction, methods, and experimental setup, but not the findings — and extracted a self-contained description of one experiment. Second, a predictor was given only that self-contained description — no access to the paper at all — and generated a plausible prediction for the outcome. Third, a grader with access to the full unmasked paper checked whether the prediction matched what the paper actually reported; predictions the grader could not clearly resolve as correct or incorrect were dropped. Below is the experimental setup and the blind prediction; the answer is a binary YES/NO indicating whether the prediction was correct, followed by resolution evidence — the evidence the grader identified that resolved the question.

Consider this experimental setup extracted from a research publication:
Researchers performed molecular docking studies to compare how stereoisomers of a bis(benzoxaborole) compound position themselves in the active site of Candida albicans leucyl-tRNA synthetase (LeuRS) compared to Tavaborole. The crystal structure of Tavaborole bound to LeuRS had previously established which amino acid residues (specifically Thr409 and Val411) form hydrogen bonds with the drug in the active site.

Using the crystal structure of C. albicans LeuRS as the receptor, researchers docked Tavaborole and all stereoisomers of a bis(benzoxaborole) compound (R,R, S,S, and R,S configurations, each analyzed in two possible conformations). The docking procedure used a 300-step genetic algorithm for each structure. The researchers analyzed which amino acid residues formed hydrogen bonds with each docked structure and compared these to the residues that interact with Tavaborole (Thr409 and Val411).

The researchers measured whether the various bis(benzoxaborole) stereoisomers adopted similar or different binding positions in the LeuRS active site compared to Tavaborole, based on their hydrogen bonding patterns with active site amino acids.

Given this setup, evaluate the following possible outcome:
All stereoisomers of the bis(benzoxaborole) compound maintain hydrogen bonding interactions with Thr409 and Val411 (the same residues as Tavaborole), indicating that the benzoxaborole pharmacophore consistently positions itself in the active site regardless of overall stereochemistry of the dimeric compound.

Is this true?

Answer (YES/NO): NO